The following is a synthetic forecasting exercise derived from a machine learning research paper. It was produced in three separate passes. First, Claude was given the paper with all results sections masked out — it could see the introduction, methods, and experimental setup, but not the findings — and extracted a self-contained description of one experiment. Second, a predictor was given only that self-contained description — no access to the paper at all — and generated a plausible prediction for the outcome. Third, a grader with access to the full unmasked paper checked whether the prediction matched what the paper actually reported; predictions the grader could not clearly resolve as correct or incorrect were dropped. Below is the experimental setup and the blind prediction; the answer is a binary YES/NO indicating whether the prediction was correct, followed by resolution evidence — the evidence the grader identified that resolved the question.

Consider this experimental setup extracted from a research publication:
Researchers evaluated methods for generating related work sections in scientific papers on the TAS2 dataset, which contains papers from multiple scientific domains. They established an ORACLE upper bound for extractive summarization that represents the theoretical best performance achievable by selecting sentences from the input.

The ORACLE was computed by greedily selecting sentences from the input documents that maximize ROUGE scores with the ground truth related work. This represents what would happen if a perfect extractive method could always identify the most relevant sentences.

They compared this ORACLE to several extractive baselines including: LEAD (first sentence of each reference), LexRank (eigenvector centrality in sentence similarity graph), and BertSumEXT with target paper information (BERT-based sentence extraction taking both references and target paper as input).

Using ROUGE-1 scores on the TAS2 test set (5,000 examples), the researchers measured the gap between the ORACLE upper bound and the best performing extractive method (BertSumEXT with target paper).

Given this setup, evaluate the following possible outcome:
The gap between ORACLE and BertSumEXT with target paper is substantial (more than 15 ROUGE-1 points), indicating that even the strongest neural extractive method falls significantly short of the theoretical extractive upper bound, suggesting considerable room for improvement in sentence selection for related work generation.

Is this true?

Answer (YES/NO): NO